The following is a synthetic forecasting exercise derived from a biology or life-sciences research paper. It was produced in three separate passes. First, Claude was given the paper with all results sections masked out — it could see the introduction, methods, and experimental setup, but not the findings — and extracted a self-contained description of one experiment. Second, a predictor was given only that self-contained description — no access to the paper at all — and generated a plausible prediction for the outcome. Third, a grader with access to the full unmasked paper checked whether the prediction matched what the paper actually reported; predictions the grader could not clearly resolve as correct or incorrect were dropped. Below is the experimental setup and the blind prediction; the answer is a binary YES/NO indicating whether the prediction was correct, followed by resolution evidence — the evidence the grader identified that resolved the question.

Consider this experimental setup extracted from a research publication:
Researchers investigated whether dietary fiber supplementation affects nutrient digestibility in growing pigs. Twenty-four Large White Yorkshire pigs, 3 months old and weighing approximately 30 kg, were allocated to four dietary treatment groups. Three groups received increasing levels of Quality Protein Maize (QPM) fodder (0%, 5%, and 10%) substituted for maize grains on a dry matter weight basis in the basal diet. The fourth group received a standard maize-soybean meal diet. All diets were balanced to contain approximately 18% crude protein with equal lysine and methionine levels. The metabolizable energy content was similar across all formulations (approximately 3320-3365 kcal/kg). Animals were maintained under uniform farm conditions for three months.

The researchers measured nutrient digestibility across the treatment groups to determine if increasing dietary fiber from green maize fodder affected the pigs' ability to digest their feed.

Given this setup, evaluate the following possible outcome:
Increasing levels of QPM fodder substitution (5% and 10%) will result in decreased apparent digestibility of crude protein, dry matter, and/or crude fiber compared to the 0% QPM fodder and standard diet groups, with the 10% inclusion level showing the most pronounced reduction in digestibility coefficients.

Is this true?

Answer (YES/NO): NO